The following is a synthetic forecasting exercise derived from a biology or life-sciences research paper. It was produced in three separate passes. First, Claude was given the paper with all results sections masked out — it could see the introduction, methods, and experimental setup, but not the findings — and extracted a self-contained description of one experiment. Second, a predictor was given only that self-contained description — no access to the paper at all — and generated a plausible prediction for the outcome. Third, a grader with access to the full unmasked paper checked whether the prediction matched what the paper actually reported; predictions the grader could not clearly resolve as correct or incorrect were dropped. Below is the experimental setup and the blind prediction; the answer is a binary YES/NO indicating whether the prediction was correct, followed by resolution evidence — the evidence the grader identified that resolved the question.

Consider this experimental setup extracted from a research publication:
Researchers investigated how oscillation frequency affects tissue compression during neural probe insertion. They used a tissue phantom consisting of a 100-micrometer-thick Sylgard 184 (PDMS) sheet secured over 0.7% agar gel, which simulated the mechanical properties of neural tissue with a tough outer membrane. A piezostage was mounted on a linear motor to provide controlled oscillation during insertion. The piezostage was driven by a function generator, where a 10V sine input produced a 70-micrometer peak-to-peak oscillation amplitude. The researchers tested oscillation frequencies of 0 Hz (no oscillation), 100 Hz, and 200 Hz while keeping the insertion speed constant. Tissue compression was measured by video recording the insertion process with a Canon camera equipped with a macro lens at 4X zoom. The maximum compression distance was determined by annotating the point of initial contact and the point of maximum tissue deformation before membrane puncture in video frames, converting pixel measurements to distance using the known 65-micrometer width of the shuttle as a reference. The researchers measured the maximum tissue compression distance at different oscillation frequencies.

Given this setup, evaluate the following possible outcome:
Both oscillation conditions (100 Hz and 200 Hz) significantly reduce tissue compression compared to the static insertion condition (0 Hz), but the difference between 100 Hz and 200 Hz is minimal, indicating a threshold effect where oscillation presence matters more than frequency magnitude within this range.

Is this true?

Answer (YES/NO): NO